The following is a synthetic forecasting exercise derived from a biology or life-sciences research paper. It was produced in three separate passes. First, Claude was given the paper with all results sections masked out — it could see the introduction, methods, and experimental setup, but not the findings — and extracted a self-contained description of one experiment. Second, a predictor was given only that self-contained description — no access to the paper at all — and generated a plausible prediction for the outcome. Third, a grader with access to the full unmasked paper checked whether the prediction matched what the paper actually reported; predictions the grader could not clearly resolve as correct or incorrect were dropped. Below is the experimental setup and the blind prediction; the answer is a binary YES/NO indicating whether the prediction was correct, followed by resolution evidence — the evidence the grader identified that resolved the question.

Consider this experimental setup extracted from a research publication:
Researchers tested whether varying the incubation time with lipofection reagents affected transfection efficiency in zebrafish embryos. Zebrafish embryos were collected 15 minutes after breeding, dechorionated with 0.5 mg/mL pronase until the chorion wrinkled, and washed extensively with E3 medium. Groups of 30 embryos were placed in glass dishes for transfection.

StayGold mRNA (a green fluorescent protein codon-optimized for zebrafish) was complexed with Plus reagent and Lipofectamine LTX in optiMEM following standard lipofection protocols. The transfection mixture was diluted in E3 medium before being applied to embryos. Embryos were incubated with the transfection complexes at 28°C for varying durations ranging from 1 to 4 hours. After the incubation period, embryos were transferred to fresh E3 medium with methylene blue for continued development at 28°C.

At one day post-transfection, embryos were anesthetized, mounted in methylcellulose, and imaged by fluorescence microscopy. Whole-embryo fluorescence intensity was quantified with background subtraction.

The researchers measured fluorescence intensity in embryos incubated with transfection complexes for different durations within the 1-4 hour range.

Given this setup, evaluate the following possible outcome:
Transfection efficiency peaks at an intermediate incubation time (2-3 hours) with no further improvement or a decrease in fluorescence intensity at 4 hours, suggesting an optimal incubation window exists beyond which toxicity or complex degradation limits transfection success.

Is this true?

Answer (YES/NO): NO